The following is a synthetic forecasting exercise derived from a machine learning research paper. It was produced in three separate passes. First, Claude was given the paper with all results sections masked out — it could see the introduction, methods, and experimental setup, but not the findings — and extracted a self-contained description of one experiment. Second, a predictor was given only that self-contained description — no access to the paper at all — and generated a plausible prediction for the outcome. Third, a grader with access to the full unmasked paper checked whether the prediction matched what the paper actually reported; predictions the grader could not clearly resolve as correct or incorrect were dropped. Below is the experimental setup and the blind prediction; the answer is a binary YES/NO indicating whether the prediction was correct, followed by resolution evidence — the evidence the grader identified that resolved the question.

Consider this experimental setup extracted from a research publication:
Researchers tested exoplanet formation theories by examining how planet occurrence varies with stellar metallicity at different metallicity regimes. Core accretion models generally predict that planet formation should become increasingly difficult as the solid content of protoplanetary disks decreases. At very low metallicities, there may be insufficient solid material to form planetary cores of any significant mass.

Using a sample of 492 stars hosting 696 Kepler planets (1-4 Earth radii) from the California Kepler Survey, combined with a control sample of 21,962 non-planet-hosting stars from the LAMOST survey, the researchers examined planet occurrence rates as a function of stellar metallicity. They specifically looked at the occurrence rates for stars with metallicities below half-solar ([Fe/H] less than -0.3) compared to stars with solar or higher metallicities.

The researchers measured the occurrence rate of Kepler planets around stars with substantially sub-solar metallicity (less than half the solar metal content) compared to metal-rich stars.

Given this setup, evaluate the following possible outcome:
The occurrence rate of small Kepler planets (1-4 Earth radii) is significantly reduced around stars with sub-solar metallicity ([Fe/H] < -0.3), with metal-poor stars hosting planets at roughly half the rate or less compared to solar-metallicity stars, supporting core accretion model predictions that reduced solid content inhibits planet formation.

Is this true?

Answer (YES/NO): YES